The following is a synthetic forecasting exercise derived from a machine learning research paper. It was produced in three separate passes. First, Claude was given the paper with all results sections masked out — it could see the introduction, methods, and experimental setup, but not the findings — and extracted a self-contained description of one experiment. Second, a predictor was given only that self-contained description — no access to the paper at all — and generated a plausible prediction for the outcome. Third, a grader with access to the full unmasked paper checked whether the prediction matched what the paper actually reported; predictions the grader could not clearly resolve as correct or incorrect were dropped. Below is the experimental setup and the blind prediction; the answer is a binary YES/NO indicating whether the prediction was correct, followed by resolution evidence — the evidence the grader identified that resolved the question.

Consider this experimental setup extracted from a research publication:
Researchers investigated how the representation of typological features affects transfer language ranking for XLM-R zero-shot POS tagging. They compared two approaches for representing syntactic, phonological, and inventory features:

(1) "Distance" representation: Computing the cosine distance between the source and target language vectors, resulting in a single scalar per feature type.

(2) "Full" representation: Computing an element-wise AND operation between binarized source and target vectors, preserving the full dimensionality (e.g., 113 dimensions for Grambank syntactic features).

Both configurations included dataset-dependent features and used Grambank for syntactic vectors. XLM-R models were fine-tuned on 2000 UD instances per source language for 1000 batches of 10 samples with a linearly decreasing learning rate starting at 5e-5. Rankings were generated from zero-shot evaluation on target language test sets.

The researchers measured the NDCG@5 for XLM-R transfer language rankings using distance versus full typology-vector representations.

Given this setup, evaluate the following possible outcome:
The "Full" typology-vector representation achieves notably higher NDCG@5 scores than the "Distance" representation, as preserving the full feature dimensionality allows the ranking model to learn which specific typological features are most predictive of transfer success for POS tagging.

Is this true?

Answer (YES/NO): NO